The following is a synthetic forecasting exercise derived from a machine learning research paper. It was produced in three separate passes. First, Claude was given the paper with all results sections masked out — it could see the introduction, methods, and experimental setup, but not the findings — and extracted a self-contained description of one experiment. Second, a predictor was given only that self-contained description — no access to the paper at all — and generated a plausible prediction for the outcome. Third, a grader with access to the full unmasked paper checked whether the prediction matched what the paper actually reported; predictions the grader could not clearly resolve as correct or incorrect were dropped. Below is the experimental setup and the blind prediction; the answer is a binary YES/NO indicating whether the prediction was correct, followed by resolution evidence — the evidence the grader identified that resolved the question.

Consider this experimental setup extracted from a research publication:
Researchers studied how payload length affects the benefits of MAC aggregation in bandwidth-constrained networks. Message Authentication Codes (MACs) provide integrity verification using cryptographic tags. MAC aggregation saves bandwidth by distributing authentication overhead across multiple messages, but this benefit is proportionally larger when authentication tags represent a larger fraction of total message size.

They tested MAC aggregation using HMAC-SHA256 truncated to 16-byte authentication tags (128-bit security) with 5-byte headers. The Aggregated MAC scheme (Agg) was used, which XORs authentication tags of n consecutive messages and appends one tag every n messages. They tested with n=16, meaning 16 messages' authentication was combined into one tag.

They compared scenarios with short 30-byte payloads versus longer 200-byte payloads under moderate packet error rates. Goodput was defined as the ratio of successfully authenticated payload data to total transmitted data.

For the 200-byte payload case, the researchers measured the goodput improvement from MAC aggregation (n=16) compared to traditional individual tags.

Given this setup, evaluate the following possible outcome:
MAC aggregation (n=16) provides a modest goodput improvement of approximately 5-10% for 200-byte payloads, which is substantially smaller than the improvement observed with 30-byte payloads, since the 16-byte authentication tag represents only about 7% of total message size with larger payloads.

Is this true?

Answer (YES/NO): YES